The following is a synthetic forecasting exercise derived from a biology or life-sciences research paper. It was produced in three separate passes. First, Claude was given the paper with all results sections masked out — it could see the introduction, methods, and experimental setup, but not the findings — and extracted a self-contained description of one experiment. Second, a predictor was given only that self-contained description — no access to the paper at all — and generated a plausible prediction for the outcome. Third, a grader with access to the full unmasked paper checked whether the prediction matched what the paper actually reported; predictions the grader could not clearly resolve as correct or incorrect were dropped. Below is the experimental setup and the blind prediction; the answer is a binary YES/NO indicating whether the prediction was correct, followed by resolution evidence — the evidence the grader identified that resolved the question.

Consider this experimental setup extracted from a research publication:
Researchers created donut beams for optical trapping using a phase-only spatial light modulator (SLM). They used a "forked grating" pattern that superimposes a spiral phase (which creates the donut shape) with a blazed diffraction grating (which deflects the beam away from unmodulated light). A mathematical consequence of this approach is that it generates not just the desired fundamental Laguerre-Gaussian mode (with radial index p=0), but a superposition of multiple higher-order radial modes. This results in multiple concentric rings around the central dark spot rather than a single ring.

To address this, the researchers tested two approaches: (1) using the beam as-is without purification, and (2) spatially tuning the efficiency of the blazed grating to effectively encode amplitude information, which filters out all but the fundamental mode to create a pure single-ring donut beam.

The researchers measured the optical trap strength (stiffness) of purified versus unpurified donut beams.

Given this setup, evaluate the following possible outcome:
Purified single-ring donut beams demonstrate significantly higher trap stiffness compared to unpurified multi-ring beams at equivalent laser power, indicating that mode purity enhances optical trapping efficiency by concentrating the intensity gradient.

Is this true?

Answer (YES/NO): NO